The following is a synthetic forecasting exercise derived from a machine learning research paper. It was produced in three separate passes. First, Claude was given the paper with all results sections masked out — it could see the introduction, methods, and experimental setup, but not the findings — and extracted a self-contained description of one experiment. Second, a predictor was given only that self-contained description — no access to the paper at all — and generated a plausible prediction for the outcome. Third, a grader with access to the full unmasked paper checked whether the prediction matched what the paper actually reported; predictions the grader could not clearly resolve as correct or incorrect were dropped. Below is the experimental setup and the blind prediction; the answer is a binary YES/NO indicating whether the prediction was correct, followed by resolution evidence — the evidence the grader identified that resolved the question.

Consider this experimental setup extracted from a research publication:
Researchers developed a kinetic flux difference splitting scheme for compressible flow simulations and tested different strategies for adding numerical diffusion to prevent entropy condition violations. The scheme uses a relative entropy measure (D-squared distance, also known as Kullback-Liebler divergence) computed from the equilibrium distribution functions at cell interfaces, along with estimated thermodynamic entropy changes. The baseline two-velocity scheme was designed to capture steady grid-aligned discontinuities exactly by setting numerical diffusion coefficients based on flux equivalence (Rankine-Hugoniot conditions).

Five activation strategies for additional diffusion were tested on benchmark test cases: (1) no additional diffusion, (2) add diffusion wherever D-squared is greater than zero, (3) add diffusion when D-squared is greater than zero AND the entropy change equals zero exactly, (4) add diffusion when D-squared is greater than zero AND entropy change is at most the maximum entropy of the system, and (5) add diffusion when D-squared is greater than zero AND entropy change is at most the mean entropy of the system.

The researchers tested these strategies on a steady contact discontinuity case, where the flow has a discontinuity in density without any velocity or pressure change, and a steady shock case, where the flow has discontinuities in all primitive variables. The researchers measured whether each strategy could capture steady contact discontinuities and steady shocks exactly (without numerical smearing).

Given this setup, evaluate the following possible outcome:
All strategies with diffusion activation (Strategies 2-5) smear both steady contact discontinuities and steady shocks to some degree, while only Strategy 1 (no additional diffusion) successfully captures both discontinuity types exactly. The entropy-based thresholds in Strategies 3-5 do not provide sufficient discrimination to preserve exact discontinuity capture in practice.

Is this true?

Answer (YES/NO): NO